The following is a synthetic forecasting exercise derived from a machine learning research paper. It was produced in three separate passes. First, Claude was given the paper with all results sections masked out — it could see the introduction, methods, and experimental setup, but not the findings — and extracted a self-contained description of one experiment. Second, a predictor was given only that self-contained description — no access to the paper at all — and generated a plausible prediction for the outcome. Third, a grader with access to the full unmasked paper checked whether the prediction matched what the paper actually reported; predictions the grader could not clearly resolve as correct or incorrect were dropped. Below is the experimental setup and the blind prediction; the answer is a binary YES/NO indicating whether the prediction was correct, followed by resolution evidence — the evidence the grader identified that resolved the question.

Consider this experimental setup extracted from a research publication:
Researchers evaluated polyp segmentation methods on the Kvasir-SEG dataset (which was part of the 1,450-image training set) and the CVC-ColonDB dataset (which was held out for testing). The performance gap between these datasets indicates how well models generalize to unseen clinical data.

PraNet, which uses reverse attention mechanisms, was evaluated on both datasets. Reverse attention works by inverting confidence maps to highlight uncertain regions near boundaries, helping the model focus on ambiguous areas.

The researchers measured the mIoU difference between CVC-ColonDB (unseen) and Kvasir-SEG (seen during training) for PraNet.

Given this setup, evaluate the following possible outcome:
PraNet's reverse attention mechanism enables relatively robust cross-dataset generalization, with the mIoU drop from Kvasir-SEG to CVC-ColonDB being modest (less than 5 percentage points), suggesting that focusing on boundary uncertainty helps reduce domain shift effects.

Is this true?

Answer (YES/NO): NO